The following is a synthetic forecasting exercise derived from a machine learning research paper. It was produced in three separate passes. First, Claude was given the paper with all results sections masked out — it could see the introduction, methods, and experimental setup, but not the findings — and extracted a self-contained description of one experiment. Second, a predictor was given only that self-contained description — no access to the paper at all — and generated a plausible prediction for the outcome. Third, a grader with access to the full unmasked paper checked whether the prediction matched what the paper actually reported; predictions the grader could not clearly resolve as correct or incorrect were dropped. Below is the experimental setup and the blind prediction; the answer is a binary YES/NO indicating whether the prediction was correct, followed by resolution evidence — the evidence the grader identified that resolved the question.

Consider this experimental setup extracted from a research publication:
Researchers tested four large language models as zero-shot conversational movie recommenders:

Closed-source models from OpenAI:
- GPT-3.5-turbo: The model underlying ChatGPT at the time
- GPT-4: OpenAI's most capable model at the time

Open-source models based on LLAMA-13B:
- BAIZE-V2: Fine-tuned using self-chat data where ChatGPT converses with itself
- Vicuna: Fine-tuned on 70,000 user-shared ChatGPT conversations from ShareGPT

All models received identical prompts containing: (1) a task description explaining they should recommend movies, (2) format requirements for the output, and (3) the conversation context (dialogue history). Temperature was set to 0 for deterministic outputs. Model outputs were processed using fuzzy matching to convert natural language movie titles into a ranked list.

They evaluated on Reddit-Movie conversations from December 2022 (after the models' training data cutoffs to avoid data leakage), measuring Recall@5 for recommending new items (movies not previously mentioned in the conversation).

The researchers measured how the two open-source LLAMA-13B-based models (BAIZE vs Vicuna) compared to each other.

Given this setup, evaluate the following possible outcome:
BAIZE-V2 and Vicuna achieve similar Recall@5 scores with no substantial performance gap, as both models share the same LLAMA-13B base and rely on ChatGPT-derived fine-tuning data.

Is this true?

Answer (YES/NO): YES